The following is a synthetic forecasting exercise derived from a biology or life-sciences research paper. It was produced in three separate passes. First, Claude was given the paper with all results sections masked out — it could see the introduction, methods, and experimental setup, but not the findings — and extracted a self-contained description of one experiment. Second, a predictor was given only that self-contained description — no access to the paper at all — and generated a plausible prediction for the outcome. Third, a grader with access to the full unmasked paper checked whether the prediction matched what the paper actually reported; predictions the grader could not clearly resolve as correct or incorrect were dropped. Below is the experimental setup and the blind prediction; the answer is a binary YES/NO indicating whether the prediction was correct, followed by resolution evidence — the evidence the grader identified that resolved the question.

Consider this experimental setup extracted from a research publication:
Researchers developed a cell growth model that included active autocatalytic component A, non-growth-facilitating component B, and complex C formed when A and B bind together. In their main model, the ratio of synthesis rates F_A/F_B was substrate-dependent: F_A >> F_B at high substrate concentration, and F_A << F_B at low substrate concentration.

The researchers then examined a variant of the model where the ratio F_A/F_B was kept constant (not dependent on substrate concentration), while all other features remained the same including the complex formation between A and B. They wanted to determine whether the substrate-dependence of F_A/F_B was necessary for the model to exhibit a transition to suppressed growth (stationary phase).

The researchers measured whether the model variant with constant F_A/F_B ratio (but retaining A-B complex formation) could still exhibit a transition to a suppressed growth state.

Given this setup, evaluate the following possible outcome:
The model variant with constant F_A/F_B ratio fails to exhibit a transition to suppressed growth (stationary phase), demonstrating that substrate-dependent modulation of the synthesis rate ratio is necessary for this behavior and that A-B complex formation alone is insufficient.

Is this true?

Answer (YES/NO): NO